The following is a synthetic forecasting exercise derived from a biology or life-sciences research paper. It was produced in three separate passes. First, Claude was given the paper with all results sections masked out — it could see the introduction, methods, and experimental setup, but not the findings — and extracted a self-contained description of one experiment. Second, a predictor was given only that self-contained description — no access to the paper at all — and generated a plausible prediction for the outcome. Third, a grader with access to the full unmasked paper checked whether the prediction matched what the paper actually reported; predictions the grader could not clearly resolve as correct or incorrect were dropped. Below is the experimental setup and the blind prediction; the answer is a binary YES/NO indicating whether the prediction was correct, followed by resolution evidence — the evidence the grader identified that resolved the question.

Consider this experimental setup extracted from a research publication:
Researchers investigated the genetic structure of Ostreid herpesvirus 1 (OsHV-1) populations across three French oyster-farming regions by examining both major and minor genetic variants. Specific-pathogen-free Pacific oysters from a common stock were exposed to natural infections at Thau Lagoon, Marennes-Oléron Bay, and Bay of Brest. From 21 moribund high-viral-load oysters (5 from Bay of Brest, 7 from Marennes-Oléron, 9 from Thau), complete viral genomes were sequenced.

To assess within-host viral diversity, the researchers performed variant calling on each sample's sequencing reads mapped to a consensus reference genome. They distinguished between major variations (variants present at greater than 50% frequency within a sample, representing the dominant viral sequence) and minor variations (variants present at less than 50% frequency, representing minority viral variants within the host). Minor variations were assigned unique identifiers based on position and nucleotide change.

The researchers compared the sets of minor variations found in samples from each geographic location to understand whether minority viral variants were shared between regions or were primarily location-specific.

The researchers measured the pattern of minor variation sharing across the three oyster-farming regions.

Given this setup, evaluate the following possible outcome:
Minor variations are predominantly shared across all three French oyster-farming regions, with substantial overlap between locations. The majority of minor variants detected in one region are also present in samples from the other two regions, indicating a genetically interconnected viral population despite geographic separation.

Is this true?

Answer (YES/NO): NO